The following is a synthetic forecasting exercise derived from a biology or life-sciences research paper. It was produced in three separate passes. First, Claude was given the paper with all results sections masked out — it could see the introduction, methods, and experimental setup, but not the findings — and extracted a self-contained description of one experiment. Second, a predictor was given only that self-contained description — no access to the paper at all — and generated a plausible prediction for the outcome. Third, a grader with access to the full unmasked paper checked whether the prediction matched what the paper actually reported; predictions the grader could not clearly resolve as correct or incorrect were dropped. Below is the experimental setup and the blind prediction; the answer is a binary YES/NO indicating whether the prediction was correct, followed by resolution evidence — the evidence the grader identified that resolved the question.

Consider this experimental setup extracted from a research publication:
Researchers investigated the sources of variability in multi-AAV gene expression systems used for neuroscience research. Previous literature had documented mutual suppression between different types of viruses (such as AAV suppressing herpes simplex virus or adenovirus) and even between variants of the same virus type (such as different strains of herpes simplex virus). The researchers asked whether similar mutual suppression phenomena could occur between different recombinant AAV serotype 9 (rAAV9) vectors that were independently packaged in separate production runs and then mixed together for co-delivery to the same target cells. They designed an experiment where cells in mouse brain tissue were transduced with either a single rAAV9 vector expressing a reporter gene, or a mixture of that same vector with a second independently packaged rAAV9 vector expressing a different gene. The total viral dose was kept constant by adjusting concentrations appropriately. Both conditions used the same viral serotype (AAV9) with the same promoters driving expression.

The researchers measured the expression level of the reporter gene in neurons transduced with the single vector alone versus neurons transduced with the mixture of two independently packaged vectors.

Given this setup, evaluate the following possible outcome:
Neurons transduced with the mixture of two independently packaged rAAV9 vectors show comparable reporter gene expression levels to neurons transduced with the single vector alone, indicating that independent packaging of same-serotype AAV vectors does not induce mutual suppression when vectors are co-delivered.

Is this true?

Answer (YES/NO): NO